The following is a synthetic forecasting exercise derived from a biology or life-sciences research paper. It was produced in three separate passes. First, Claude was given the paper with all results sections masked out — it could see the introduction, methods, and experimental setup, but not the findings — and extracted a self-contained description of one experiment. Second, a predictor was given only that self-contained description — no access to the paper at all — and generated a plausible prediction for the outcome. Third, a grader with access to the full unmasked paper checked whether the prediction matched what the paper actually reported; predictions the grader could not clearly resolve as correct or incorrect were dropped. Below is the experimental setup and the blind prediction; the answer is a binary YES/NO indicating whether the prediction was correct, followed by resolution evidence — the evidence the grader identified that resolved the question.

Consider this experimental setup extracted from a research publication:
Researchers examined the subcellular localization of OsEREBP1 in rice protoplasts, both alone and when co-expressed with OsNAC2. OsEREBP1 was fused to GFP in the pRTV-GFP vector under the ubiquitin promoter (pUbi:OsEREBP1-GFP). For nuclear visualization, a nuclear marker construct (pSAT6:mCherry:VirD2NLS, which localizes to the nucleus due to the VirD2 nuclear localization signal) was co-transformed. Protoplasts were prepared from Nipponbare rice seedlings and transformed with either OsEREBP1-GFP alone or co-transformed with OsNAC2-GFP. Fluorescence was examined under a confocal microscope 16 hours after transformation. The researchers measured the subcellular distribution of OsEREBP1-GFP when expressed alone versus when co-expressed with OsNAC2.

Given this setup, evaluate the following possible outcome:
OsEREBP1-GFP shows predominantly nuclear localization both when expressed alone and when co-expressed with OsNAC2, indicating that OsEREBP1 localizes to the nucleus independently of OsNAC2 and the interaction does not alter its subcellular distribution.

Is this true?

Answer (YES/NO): NO